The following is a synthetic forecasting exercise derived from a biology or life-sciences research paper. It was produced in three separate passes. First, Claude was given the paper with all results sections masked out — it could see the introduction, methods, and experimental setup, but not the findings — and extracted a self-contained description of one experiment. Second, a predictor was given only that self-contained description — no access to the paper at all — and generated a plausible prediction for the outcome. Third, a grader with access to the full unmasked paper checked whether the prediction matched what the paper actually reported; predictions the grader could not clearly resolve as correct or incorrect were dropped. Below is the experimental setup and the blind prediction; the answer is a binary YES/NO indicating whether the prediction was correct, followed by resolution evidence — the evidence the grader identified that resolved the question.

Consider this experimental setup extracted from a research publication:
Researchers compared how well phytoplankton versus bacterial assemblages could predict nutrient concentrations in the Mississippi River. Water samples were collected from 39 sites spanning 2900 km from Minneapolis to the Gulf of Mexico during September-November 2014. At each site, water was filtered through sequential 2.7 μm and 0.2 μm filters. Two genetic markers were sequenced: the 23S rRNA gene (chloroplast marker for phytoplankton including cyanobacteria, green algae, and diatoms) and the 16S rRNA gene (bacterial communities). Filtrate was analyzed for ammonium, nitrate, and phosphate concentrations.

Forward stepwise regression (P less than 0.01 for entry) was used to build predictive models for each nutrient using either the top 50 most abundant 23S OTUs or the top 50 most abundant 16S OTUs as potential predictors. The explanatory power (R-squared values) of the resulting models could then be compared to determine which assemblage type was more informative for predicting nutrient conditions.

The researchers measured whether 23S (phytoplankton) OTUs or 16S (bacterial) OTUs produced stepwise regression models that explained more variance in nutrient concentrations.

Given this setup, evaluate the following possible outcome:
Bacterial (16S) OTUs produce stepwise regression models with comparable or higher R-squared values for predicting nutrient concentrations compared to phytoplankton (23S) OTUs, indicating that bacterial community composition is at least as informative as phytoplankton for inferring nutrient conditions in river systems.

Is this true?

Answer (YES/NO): YES